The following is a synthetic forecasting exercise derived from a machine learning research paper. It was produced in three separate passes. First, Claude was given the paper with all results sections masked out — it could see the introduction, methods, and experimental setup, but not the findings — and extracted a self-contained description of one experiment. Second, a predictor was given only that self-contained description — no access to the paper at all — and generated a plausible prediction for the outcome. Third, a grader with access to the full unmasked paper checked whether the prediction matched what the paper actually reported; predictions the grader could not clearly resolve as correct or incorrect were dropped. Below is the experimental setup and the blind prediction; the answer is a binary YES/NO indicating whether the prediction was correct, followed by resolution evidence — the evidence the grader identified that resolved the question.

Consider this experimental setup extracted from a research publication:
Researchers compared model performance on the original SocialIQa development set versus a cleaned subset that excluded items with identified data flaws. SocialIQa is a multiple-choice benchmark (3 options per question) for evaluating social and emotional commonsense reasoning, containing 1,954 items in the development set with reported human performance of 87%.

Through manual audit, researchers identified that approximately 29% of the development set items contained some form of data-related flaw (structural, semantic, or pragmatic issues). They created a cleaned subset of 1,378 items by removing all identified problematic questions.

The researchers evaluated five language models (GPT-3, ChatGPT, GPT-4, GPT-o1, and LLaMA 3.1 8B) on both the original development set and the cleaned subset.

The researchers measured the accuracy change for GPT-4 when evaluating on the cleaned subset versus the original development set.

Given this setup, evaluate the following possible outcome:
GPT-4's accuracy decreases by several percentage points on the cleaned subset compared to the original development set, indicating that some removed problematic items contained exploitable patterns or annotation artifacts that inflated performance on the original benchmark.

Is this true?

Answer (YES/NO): NO